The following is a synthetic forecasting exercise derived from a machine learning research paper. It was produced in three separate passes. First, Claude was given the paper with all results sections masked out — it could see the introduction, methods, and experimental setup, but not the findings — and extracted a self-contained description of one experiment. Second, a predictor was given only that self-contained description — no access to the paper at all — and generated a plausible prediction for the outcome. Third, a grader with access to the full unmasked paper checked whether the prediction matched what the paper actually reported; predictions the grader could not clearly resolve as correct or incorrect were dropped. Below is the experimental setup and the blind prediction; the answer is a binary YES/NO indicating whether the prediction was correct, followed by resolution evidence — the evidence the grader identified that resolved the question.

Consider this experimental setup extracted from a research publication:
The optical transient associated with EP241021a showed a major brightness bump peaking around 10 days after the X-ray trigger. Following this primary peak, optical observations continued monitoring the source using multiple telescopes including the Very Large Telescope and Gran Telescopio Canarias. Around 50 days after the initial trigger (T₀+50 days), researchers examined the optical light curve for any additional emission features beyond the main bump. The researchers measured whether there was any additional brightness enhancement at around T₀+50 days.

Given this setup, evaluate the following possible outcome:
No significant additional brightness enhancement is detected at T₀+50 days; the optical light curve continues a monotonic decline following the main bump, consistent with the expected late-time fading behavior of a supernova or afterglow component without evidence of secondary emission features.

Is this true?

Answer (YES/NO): NO